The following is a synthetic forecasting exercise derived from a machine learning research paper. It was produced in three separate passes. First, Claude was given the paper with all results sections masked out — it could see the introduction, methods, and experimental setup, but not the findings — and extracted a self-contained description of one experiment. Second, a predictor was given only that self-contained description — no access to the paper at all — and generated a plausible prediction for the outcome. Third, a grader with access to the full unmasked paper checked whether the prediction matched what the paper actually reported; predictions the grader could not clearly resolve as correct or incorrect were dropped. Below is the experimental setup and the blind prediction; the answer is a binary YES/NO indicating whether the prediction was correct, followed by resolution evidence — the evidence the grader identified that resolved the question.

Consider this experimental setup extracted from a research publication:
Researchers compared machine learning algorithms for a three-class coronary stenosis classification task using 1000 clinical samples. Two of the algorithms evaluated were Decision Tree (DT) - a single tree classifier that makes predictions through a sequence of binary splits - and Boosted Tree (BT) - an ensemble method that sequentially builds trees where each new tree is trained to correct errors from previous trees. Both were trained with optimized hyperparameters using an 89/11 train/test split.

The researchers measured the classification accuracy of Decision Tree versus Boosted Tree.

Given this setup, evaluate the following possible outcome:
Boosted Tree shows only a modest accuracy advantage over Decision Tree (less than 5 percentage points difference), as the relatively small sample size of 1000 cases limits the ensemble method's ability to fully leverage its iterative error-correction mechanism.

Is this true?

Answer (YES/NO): NO